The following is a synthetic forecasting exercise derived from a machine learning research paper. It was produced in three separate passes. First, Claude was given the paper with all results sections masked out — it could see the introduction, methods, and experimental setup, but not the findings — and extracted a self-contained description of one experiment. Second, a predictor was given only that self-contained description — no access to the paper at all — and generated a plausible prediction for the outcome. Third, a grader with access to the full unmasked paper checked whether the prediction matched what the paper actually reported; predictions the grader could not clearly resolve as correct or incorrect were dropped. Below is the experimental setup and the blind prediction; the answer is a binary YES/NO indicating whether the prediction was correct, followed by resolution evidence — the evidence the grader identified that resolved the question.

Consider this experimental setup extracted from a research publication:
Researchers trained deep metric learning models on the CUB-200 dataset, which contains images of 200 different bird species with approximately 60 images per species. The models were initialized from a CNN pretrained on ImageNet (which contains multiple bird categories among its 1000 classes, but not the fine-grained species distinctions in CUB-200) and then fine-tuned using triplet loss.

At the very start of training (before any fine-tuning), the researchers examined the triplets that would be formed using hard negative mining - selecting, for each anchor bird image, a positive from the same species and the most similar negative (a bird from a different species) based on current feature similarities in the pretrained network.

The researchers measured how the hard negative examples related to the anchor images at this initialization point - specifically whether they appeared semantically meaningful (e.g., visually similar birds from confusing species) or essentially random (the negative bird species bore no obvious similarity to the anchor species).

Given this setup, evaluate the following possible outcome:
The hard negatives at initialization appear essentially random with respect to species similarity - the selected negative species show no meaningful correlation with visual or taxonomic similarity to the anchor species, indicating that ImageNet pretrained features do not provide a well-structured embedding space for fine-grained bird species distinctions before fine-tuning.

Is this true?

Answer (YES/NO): YES